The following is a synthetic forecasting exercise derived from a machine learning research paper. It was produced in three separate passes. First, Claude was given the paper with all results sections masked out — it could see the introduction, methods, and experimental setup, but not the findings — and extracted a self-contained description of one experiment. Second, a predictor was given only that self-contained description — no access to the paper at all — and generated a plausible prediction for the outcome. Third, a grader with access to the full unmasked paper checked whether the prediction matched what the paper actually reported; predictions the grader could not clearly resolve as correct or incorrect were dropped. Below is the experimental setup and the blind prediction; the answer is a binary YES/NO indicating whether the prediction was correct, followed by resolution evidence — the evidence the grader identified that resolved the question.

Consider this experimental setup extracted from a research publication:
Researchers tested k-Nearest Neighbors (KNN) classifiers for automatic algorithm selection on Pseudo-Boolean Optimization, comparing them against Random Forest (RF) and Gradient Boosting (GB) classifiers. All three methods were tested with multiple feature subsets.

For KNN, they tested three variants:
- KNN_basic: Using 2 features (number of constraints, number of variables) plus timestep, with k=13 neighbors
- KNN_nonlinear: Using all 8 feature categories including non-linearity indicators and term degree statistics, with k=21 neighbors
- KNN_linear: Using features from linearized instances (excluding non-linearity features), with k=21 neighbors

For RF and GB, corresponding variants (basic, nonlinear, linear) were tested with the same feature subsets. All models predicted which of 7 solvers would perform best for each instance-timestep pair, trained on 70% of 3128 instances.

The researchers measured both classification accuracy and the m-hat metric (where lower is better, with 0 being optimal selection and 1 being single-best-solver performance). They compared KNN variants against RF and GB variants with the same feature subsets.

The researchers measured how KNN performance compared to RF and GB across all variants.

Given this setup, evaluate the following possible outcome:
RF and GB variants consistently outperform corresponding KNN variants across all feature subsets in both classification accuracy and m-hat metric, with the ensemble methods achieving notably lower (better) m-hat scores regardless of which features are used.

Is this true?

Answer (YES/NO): YES